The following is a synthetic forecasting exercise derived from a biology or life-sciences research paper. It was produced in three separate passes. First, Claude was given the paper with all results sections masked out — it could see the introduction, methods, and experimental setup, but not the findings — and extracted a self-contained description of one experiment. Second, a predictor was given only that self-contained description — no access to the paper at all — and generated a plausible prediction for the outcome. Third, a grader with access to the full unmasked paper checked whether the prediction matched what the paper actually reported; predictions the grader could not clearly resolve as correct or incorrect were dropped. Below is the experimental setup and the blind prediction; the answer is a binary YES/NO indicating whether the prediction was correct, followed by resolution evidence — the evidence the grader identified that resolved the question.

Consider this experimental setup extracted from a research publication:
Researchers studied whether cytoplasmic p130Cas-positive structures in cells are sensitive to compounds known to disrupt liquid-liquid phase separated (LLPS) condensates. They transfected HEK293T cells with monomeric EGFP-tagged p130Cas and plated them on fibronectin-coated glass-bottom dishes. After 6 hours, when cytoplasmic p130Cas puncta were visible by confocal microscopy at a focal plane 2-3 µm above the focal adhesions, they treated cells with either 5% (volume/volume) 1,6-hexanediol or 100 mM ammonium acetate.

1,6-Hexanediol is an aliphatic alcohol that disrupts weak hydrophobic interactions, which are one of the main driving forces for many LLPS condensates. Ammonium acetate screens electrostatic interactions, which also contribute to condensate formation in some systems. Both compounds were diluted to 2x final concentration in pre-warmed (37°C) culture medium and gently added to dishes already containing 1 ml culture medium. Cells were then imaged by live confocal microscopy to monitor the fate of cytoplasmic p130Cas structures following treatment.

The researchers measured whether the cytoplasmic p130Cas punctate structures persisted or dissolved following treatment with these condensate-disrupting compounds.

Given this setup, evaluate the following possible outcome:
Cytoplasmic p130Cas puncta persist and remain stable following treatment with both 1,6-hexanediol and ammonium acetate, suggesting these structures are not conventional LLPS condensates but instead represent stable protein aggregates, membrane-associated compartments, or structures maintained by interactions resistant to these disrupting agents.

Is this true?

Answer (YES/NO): NO